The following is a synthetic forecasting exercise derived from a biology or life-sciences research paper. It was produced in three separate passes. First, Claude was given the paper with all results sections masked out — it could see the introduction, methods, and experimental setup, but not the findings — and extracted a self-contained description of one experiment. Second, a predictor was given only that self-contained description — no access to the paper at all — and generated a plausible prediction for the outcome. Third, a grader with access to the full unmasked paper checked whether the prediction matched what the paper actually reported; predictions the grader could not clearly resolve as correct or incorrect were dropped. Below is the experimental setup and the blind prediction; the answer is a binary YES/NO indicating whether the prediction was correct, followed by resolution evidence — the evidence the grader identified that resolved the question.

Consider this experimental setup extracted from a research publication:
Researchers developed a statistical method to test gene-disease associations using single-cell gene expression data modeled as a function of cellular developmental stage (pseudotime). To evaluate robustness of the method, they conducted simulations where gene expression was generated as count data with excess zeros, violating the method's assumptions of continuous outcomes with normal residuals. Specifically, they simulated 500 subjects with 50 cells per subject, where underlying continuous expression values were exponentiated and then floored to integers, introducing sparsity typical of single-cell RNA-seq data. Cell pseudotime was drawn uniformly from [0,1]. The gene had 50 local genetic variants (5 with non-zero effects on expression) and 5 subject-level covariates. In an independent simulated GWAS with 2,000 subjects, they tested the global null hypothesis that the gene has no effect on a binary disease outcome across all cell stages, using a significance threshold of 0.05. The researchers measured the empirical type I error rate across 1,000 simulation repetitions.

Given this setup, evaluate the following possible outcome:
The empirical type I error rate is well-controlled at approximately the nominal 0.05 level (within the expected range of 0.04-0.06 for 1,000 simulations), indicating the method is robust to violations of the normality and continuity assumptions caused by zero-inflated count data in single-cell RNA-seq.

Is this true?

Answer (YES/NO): YES